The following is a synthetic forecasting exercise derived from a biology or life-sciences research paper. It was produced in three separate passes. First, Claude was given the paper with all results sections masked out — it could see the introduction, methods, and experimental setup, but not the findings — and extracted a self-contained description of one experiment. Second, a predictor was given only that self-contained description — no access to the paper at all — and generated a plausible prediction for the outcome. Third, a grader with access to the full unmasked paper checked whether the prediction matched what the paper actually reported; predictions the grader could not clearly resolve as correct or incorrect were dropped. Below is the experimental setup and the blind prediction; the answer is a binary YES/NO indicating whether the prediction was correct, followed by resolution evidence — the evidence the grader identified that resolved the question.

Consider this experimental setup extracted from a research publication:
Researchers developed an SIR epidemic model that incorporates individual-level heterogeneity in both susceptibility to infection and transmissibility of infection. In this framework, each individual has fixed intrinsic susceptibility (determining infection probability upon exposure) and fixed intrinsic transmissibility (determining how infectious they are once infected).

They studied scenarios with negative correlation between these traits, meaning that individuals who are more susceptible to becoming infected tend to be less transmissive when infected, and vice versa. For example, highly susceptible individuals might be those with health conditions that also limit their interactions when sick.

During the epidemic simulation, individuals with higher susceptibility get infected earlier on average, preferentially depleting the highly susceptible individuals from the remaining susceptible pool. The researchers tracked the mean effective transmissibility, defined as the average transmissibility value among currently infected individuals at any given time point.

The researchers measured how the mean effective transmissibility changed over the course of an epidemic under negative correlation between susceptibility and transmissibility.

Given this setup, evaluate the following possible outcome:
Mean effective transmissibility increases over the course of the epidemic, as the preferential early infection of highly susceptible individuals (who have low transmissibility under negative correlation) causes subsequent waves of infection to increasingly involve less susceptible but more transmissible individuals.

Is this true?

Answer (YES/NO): YES